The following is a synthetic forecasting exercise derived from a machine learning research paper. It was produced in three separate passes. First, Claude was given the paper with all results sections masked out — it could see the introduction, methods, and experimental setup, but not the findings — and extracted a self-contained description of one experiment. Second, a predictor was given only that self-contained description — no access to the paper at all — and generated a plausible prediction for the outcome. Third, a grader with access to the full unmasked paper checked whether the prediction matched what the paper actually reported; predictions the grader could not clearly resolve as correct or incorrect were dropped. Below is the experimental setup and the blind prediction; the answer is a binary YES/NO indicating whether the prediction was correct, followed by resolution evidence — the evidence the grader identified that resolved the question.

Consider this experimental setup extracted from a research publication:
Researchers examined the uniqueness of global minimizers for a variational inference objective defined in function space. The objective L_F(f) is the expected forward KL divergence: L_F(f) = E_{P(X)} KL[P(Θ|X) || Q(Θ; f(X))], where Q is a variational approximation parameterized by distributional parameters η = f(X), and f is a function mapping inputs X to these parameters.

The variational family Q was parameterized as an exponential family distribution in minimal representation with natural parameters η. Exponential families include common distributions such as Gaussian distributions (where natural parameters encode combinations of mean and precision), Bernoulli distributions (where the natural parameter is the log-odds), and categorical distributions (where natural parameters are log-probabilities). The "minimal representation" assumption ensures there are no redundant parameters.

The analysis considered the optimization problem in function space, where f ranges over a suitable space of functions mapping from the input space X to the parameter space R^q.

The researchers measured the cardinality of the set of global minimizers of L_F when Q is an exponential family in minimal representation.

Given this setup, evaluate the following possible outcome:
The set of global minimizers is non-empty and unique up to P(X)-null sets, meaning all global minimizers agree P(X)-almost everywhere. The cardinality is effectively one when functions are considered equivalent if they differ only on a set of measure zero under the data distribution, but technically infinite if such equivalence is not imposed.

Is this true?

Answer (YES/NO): NO